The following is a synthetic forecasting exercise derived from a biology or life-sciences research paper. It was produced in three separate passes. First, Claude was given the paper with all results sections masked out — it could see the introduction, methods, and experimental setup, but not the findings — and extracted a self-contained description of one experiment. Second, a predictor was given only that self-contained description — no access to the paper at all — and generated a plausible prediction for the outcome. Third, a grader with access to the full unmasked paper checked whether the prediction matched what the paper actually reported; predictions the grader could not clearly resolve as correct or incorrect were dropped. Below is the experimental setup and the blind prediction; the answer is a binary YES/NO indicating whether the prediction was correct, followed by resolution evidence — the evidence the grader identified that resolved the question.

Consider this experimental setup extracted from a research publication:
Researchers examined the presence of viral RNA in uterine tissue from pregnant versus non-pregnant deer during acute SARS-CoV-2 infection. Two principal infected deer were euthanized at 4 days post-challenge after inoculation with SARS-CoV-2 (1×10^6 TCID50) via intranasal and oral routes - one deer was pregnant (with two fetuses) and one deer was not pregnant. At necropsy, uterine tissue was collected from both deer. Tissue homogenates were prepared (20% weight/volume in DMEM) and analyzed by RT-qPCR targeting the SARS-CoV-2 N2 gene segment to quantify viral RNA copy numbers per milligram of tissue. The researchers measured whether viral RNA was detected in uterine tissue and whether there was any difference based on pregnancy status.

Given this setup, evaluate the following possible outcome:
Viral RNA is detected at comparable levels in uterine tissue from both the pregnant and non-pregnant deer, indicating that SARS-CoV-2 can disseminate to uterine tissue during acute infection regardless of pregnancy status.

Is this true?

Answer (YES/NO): NO